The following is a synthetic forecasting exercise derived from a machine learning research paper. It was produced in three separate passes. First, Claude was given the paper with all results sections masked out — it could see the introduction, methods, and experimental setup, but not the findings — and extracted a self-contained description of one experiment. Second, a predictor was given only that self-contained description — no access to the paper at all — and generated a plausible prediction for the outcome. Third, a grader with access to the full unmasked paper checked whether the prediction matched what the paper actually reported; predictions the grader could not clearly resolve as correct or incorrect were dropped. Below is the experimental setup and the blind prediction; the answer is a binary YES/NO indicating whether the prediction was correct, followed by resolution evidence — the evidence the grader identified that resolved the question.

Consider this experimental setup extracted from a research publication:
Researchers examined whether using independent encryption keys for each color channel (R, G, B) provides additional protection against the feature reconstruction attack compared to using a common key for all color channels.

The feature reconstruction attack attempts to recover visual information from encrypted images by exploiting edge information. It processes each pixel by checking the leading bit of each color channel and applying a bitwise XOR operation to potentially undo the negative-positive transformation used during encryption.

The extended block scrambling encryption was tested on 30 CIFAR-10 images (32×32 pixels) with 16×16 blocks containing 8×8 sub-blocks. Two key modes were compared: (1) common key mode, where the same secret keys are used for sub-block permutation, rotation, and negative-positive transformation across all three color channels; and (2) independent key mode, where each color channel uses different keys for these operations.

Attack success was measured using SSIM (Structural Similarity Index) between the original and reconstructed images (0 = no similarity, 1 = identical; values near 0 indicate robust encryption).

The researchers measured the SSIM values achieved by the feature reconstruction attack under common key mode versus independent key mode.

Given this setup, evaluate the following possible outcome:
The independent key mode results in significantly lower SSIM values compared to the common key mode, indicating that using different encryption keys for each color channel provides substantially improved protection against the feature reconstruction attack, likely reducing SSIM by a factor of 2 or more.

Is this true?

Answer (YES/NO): NO